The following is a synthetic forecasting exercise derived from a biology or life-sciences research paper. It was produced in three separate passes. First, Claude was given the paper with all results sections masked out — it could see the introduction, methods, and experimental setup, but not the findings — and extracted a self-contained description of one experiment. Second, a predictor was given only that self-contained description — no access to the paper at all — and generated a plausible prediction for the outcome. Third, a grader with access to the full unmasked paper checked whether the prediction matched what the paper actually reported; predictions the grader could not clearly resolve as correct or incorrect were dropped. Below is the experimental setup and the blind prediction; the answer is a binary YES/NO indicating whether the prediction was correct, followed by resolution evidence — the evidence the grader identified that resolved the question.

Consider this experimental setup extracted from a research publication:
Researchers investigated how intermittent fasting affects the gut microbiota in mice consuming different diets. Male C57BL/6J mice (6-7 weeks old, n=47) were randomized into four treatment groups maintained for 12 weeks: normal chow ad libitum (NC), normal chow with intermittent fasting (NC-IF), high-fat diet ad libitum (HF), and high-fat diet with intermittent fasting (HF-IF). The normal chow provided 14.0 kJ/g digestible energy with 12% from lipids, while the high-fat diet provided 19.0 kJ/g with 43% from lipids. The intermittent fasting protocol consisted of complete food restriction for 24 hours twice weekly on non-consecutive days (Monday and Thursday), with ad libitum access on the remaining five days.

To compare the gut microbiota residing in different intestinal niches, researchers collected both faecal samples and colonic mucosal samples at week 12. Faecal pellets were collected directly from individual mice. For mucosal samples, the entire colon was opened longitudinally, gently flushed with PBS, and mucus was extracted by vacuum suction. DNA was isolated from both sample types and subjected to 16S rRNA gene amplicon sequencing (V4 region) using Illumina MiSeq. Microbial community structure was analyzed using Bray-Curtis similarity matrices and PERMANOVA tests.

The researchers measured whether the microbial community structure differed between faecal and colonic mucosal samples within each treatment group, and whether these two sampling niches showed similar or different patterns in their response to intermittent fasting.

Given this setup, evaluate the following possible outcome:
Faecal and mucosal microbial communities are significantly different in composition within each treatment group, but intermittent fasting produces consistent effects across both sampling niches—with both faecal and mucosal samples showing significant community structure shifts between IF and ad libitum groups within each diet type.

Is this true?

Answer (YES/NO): NO